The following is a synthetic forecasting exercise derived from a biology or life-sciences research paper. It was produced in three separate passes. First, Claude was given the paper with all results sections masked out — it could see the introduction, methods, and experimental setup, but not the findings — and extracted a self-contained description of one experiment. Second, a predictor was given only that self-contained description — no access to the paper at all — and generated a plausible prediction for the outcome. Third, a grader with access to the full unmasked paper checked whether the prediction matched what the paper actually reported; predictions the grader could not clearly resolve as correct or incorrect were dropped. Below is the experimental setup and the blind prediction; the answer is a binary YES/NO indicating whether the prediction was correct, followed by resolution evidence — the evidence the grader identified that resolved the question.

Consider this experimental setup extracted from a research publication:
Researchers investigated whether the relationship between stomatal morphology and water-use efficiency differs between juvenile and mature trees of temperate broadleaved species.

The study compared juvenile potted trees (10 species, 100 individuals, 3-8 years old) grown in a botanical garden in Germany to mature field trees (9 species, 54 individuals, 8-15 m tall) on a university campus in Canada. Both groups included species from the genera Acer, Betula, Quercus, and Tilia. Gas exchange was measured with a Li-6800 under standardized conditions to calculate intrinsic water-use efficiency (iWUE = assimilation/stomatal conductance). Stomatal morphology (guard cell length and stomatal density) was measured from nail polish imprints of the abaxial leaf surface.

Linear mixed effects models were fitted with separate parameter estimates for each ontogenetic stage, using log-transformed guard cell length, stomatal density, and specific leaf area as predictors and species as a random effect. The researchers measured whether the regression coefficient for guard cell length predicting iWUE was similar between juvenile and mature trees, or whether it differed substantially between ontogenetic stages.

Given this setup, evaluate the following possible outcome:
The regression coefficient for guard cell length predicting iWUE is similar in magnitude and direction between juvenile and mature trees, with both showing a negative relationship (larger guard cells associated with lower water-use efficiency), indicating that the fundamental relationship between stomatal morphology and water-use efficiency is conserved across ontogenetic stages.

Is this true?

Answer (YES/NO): YES